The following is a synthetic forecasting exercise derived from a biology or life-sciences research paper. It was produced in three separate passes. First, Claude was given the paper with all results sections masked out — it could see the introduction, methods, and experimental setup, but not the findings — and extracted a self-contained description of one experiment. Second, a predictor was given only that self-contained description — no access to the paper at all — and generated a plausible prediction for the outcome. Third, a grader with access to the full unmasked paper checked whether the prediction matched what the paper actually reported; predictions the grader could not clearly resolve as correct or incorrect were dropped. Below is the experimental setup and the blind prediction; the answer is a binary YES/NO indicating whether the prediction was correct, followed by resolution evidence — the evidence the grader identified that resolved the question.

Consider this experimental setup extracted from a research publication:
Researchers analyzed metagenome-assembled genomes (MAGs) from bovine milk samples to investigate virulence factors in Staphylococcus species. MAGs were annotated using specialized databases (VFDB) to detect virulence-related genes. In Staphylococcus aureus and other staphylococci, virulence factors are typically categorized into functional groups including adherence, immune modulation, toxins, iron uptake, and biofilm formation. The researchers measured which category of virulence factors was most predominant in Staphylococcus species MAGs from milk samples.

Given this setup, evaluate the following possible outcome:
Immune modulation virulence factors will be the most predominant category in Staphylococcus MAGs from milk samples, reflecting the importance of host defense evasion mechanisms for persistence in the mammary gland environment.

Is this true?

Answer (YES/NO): YES